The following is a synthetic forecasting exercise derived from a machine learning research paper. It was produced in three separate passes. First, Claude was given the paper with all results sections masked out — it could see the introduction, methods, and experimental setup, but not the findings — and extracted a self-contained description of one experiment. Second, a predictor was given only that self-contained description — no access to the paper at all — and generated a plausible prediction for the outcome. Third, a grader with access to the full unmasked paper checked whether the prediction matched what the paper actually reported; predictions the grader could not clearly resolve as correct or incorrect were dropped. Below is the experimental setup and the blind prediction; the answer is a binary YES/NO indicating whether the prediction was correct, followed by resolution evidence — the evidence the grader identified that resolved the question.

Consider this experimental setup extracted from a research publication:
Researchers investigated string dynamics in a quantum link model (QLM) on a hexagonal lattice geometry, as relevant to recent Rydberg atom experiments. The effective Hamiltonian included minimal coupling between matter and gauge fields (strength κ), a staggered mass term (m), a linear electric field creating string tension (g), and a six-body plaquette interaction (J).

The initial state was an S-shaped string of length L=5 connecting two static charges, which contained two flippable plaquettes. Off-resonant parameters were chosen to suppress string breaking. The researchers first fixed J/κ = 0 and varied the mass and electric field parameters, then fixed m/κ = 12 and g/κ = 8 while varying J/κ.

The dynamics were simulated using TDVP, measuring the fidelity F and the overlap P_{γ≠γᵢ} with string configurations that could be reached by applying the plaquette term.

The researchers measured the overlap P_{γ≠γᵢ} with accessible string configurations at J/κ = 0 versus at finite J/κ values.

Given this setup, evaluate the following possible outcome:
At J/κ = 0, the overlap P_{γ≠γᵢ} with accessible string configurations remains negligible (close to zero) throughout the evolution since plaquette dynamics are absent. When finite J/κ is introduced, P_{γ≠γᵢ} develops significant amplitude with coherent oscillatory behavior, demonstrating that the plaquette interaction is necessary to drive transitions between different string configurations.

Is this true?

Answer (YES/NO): YES